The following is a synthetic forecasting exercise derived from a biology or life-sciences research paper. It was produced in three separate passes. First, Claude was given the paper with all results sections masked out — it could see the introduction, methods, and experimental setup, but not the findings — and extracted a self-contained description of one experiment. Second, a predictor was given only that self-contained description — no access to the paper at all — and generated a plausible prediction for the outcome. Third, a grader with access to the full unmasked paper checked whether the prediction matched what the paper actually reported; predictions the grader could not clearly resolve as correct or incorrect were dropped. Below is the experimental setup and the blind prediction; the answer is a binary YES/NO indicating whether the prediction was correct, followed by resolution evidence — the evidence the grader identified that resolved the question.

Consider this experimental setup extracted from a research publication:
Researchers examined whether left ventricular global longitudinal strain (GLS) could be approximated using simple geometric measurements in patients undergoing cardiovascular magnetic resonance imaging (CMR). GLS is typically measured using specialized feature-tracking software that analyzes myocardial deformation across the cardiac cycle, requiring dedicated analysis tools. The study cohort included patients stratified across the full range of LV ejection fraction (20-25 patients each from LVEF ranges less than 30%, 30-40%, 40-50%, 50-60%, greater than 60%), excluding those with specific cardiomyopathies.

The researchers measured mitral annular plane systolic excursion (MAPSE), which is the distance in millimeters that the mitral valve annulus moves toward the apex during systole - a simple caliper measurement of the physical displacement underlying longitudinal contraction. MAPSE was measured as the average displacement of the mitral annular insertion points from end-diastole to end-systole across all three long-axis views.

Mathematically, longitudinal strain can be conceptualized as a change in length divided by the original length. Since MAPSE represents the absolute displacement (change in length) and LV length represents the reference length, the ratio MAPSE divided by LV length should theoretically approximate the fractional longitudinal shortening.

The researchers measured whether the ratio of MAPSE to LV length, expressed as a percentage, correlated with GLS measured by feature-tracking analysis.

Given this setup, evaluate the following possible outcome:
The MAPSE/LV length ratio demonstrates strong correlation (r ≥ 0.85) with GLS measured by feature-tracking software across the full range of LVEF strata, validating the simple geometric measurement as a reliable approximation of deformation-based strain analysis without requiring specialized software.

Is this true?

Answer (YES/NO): YES